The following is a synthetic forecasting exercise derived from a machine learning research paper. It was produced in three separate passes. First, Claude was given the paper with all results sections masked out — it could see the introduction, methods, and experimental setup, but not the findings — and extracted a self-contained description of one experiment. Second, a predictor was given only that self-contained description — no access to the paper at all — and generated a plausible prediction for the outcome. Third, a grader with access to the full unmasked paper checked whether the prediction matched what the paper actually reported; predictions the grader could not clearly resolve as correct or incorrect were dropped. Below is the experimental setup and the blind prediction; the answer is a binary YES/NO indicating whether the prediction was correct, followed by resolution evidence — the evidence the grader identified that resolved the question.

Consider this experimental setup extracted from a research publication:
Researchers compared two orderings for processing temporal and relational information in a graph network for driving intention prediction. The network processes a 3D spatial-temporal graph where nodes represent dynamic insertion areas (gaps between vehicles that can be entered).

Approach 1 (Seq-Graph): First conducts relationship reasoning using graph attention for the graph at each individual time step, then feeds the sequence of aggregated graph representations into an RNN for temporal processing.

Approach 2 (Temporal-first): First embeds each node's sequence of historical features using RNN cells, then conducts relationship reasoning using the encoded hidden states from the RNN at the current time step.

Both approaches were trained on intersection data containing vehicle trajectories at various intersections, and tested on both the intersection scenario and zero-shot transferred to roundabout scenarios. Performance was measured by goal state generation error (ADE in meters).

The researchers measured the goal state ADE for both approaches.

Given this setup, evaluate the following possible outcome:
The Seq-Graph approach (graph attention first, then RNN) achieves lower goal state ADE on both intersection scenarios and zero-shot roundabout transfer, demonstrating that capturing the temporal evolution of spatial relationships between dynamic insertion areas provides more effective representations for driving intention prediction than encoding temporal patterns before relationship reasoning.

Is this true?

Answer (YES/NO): NO